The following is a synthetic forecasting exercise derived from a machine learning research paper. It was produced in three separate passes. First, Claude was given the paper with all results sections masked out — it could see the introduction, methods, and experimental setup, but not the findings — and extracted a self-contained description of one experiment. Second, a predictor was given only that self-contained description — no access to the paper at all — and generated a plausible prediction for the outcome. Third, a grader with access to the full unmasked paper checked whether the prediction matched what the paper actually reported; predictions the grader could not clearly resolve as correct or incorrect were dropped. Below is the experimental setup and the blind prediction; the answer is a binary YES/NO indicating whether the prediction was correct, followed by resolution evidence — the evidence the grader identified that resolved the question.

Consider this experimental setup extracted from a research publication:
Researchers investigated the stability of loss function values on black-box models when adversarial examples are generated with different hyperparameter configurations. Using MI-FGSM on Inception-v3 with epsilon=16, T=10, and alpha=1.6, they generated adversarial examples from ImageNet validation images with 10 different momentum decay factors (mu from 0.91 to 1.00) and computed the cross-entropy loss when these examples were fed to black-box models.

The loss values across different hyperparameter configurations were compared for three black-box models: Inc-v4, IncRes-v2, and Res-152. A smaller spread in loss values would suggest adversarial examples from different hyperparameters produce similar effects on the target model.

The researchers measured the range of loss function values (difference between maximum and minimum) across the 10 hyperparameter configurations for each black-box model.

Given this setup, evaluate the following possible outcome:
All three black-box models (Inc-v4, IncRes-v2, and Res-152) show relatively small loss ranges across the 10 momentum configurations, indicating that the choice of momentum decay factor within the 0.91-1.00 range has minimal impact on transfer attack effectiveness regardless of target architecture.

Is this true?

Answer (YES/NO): YES